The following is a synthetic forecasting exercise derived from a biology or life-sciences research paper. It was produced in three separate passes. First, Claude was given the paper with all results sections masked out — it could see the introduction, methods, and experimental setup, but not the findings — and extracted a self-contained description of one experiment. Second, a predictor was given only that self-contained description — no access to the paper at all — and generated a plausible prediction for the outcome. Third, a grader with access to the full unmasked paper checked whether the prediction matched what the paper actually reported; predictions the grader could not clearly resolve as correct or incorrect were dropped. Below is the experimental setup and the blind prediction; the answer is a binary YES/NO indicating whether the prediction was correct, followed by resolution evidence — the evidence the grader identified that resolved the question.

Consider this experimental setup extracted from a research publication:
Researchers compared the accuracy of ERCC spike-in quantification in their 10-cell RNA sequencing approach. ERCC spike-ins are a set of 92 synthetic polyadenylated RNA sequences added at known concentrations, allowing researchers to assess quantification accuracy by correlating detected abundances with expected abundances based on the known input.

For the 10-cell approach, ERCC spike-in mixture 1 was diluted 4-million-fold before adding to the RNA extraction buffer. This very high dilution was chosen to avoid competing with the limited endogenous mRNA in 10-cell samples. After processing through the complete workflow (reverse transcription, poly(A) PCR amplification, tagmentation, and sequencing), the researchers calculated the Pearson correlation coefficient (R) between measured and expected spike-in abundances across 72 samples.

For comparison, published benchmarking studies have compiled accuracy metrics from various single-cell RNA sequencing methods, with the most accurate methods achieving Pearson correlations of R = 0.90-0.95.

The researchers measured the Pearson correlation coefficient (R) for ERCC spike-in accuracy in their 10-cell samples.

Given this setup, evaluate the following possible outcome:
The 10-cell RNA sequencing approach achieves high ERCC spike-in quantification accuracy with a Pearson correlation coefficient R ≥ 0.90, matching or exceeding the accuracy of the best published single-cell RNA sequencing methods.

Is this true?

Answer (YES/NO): NO